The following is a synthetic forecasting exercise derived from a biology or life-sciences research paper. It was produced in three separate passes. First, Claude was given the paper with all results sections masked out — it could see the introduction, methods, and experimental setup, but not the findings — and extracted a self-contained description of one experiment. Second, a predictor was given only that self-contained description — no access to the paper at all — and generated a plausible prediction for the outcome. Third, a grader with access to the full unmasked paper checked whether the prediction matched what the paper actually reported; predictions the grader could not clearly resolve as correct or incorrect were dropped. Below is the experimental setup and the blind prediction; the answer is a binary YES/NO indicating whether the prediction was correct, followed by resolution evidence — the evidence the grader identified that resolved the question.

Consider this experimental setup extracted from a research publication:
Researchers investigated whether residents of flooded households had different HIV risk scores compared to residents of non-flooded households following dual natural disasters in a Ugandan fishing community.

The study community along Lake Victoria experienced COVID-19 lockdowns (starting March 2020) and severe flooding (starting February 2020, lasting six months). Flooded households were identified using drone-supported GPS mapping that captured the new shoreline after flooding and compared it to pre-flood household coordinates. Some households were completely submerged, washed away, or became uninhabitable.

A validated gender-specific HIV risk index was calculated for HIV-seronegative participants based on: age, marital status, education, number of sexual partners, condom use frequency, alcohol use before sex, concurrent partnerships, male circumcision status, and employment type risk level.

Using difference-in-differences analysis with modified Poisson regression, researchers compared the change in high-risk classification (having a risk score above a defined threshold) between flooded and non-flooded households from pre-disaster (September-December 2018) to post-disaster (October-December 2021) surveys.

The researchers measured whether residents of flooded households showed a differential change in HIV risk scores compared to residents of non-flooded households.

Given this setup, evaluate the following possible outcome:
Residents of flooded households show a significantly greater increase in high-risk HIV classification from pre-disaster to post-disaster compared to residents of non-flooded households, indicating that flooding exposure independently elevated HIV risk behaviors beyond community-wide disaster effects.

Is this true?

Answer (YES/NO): NO